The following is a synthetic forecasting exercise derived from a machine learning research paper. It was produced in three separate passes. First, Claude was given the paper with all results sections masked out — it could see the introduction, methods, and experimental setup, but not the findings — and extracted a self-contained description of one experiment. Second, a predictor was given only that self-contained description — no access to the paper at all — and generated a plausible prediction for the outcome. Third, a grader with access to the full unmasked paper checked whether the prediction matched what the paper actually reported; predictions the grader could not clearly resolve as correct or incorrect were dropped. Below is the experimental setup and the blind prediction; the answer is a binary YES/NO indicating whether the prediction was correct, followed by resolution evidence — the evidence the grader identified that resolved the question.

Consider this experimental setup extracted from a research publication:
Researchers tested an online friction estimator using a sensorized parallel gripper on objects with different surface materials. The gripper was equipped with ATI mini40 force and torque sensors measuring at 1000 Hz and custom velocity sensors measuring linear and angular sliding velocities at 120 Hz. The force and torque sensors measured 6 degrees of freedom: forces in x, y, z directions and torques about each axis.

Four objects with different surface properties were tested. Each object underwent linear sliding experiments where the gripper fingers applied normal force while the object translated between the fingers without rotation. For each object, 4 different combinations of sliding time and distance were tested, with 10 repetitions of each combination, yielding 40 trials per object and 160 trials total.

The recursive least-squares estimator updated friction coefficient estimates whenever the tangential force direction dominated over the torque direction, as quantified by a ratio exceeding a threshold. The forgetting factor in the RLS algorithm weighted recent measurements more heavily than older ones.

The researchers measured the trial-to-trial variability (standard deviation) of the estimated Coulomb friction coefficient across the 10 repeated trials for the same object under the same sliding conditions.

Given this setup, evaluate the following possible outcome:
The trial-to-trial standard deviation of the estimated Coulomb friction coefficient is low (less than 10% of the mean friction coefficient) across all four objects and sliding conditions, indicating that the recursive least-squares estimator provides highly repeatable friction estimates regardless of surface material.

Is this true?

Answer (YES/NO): NO